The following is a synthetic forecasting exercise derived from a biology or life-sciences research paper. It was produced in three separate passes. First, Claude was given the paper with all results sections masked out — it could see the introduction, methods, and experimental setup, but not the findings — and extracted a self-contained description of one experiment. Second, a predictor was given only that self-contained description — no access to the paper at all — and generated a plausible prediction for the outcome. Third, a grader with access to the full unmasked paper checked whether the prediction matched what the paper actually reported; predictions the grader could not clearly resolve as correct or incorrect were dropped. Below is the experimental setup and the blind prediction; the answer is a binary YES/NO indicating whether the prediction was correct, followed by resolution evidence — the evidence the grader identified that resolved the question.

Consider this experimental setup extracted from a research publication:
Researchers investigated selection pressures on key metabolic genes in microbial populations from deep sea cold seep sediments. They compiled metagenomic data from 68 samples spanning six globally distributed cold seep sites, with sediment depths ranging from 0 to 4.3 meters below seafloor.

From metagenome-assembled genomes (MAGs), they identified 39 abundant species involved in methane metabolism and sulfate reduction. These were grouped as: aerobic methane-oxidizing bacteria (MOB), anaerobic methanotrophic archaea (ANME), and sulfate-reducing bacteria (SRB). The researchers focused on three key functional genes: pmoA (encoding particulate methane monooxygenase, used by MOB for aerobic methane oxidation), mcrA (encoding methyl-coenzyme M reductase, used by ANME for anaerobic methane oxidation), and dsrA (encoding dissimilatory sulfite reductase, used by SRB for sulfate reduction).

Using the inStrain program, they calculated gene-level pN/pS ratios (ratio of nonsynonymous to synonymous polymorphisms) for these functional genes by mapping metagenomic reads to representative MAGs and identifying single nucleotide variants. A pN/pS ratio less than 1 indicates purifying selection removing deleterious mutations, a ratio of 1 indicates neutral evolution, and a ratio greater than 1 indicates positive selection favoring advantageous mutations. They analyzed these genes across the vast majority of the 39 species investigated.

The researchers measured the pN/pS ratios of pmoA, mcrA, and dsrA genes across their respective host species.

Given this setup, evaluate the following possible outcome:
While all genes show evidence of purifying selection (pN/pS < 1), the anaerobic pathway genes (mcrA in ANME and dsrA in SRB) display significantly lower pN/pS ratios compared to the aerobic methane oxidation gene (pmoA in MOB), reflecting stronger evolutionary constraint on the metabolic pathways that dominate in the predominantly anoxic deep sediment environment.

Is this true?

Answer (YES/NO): NO